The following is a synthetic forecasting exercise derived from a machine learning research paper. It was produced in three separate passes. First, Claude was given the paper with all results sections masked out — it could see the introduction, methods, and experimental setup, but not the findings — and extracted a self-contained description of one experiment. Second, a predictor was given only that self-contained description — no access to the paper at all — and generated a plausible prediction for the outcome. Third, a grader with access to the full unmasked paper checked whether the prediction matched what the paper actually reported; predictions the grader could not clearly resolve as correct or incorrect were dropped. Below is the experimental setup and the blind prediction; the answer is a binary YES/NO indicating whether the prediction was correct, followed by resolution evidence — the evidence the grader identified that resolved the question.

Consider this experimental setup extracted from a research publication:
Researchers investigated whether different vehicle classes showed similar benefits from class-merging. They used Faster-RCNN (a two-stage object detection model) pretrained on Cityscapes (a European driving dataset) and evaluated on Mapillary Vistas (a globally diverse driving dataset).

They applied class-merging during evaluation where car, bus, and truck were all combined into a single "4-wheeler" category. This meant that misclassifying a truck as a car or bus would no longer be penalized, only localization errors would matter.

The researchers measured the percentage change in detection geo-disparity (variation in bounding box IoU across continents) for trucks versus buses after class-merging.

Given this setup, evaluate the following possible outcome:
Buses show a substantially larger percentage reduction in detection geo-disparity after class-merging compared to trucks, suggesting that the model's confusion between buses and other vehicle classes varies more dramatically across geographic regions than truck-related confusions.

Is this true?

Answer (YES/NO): NO